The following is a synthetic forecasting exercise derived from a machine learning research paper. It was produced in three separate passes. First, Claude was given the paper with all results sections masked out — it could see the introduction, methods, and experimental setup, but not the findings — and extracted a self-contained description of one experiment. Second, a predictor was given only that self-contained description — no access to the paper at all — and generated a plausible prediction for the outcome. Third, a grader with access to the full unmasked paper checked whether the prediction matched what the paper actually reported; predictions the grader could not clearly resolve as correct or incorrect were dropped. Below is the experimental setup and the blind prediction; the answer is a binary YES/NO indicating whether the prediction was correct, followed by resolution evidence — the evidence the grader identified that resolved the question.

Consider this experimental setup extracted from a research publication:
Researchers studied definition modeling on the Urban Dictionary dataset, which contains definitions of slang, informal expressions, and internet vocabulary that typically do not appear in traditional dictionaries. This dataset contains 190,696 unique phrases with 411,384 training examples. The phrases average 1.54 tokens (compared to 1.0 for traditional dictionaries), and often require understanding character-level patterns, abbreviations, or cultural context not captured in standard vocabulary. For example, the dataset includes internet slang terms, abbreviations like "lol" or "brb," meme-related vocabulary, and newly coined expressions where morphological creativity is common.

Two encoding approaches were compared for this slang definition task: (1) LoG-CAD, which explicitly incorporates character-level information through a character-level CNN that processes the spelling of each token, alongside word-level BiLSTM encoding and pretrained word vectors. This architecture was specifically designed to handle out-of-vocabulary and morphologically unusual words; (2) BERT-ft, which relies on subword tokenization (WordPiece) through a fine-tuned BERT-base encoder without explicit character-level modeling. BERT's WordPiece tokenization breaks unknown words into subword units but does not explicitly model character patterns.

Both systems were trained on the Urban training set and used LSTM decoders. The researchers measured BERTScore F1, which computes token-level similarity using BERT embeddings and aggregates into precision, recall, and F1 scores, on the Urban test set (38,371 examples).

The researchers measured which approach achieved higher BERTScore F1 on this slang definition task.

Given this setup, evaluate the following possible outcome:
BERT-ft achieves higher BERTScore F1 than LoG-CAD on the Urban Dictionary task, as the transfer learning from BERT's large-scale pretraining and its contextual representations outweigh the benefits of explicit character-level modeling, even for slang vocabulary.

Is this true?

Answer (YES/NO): YES